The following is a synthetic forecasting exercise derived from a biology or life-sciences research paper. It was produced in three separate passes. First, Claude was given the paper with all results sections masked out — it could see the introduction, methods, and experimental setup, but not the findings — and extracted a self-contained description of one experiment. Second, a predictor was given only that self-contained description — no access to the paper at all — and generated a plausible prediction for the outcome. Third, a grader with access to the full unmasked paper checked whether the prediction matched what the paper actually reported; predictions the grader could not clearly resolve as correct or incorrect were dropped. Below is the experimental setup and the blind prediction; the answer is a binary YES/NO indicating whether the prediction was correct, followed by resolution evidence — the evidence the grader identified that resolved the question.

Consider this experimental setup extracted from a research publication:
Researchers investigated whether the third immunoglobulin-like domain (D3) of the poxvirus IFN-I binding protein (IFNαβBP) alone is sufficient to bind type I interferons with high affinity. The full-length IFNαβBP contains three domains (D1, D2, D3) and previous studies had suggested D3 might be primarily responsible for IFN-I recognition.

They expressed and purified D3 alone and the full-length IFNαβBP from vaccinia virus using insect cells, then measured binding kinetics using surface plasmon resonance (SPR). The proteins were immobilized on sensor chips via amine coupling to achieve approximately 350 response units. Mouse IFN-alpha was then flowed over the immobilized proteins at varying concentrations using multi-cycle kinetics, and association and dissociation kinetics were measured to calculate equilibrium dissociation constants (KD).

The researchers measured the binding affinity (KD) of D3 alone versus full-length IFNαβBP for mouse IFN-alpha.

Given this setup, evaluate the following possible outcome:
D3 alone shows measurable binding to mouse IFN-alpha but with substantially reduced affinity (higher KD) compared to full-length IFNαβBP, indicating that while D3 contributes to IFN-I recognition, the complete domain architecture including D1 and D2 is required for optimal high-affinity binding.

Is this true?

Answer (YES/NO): YES